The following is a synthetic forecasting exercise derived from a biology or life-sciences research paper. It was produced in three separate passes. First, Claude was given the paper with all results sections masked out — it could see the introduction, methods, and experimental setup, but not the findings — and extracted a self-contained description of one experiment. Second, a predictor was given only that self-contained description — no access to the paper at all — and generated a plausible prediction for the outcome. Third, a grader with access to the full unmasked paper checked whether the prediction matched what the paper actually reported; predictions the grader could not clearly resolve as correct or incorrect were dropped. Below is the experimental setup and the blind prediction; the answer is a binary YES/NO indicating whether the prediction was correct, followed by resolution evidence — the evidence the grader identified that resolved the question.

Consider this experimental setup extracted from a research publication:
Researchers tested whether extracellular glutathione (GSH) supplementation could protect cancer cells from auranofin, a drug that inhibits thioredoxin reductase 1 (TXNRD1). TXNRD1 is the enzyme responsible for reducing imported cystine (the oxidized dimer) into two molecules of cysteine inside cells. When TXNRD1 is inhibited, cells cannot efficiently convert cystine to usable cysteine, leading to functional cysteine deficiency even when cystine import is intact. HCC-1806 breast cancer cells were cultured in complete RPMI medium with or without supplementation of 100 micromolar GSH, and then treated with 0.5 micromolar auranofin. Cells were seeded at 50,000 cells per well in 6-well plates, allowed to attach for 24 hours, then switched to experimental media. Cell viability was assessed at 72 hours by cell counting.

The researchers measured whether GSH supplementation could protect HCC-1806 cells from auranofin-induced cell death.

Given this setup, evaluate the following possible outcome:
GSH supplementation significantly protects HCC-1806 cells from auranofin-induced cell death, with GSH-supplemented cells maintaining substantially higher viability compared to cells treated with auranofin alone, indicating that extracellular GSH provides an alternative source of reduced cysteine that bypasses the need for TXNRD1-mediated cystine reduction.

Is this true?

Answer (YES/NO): YES